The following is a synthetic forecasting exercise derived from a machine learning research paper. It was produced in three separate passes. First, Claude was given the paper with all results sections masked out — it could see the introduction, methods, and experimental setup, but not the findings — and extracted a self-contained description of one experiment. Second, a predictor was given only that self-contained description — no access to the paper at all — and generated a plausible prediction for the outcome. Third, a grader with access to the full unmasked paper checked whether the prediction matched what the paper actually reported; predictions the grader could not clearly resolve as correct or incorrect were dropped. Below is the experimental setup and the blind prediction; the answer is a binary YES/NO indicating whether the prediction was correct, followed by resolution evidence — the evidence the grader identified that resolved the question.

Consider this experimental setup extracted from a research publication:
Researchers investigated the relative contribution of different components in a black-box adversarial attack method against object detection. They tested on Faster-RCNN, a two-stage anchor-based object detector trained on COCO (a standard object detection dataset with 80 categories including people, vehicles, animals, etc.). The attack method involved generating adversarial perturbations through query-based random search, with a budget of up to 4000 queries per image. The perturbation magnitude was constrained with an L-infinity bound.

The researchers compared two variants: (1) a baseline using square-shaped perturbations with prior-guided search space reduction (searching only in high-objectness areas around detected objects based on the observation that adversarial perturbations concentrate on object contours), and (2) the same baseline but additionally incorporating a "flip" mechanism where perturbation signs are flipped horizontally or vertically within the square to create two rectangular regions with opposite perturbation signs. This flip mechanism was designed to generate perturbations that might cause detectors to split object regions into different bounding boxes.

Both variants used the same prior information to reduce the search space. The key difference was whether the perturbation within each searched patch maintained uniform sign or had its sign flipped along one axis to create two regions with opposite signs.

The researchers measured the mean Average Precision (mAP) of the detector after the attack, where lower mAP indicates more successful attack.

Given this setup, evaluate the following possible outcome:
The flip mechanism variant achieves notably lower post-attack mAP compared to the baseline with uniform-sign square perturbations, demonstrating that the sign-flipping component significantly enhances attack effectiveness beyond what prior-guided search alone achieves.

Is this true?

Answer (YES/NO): YES